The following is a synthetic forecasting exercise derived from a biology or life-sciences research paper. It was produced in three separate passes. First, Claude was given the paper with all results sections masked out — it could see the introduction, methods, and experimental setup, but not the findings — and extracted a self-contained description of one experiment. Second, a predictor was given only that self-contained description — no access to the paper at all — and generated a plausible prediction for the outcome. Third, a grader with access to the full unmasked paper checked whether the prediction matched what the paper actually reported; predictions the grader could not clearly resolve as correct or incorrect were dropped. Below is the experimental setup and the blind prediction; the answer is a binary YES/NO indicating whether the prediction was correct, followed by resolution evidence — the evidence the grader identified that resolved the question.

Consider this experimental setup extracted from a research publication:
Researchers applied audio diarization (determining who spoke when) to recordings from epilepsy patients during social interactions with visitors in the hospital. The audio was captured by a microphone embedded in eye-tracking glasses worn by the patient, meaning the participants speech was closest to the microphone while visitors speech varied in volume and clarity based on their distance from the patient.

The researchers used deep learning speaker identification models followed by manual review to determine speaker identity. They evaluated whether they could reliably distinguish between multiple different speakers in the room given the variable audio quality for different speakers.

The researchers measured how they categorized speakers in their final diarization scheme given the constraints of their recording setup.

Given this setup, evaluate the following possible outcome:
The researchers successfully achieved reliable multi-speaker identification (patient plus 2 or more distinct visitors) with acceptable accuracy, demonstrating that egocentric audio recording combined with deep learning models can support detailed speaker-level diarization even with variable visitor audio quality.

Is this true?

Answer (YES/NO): NO